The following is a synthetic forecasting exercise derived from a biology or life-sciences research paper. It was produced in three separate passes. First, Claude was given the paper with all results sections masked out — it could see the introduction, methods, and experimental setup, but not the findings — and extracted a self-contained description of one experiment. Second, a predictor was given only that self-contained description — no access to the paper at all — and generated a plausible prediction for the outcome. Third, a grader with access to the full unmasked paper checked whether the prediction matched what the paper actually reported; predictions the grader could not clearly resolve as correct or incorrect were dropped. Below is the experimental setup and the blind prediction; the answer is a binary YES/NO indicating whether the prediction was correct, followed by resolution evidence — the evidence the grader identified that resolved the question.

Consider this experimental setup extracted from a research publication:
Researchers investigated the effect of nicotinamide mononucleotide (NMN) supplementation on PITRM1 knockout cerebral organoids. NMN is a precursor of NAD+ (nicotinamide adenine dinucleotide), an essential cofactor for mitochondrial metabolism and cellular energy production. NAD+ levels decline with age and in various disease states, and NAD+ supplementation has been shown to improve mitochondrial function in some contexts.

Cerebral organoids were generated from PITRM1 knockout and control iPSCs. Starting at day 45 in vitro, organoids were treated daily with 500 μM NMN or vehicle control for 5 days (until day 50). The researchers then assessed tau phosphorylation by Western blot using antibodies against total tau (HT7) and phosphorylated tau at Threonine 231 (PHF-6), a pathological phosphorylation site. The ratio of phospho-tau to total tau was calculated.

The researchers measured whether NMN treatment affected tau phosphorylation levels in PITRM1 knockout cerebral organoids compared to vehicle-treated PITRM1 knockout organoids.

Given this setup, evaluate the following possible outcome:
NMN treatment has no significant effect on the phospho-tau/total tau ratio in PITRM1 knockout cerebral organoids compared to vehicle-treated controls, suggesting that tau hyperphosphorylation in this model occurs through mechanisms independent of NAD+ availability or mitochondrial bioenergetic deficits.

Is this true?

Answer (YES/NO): NO